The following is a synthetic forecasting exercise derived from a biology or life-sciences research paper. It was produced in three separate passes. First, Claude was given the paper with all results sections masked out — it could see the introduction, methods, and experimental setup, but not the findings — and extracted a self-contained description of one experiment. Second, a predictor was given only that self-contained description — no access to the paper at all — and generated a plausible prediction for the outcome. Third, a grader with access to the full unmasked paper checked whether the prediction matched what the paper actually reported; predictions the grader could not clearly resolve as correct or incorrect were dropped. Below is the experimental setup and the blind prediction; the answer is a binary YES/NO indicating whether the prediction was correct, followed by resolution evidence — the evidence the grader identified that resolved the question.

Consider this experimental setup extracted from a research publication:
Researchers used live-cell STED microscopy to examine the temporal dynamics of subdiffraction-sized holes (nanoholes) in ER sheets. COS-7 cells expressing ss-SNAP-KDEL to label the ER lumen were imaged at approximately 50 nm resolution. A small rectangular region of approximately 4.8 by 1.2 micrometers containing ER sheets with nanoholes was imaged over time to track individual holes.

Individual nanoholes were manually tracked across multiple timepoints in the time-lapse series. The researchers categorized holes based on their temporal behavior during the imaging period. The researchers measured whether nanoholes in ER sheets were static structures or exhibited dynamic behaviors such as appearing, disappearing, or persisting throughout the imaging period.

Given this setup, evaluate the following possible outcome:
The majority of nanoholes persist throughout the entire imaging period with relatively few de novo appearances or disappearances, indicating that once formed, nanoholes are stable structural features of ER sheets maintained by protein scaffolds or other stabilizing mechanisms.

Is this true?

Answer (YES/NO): NO